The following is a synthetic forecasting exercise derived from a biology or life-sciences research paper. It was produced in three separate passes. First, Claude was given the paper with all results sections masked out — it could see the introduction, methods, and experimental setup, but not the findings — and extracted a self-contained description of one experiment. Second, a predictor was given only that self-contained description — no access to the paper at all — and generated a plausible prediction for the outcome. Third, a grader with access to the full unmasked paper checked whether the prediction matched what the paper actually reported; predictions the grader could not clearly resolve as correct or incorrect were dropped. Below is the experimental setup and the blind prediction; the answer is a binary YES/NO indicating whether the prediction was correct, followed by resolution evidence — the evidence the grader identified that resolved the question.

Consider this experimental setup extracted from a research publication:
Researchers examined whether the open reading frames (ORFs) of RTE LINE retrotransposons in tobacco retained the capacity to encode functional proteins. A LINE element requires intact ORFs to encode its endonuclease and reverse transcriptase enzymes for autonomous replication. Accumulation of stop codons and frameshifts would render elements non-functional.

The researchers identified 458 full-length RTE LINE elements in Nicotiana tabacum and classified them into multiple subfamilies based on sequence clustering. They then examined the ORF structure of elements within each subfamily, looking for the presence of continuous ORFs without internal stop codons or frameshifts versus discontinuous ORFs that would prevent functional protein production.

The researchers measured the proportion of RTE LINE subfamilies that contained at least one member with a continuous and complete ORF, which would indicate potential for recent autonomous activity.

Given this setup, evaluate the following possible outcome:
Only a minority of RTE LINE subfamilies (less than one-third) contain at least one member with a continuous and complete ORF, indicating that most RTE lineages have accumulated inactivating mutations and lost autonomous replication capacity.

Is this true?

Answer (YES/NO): YES